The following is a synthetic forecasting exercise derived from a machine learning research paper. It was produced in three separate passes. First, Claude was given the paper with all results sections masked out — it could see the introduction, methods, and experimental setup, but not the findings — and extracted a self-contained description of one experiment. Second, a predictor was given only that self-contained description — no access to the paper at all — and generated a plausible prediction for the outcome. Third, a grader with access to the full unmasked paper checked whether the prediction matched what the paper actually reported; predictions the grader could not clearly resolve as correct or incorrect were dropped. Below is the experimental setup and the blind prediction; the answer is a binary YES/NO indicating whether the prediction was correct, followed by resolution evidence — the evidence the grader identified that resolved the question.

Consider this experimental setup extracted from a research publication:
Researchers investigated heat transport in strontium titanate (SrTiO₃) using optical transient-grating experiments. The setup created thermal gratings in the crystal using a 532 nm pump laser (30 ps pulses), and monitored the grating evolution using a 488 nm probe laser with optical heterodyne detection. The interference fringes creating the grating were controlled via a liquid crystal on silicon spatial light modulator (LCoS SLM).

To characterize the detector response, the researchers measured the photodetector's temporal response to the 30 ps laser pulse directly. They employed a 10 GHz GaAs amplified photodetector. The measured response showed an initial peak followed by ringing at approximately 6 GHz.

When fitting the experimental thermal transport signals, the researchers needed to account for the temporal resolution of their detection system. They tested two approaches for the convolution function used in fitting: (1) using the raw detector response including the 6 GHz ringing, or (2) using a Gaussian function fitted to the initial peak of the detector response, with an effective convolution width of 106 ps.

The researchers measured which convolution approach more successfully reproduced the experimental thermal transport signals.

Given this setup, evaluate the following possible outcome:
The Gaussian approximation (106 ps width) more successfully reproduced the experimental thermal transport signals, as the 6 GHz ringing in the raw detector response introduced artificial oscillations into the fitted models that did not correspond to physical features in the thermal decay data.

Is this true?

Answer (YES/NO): YES